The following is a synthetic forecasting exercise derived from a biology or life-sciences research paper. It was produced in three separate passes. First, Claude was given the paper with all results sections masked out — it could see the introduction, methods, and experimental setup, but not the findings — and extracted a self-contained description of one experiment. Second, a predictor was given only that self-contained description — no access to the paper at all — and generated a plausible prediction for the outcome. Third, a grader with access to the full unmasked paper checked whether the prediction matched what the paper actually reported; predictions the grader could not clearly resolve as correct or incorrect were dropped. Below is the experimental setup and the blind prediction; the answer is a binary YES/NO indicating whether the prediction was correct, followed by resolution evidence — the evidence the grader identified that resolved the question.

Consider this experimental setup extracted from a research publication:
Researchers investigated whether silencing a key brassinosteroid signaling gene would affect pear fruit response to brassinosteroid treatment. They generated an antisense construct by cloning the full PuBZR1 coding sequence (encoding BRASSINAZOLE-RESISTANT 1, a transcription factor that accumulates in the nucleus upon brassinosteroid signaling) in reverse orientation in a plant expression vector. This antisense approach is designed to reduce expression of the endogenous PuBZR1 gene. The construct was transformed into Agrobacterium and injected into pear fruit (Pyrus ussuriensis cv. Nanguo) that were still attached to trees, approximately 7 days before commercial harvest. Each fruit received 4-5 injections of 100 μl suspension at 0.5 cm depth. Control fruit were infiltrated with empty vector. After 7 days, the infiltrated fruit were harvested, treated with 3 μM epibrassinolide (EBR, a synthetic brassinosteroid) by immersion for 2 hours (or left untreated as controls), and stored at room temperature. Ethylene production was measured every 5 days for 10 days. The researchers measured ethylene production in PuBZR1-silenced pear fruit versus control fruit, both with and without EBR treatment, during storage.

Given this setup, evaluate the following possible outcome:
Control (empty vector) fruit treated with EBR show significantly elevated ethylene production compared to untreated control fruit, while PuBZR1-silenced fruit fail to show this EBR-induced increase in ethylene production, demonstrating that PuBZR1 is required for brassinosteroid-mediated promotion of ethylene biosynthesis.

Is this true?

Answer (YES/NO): NO